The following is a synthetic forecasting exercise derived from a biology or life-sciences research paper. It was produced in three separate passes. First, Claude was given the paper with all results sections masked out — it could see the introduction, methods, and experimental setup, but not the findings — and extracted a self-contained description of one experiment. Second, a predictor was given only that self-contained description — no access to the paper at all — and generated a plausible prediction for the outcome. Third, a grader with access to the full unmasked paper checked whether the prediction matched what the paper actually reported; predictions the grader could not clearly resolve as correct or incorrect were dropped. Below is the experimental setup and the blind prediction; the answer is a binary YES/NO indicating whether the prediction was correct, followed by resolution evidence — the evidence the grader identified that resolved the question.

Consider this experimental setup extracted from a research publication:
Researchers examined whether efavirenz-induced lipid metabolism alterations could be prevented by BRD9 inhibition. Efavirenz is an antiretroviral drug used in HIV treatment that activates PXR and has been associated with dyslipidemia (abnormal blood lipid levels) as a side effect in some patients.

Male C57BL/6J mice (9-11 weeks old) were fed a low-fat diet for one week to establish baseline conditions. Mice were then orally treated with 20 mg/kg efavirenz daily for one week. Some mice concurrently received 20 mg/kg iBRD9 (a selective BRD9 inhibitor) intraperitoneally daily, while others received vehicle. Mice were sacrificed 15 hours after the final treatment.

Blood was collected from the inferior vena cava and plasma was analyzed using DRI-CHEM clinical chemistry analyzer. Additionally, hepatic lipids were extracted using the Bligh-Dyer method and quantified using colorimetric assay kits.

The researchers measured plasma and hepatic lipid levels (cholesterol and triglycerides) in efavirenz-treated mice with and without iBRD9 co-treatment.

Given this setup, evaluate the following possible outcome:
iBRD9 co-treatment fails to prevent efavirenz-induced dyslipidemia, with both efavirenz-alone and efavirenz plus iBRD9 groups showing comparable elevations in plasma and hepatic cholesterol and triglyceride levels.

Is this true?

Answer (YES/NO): NO